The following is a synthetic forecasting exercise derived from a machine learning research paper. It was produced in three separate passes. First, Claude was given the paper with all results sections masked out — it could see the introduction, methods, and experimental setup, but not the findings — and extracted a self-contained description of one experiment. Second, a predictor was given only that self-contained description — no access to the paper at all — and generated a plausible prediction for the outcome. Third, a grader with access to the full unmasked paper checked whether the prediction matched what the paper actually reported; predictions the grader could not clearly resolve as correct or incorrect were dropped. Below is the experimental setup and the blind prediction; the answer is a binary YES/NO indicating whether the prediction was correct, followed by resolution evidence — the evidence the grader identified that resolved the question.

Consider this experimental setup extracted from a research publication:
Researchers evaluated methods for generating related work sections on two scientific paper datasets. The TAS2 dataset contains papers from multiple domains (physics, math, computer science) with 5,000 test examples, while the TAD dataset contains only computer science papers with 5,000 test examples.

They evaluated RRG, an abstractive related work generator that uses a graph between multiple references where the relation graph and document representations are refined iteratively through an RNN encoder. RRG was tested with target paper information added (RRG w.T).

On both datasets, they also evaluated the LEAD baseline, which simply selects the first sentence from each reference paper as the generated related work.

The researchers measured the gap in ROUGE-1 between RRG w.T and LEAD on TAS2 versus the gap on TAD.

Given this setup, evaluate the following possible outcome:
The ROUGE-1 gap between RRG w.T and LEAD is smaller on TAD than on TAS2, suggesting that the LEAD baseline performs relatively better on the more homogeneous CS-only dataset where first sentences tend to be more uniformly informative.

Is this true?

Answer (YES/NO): YES